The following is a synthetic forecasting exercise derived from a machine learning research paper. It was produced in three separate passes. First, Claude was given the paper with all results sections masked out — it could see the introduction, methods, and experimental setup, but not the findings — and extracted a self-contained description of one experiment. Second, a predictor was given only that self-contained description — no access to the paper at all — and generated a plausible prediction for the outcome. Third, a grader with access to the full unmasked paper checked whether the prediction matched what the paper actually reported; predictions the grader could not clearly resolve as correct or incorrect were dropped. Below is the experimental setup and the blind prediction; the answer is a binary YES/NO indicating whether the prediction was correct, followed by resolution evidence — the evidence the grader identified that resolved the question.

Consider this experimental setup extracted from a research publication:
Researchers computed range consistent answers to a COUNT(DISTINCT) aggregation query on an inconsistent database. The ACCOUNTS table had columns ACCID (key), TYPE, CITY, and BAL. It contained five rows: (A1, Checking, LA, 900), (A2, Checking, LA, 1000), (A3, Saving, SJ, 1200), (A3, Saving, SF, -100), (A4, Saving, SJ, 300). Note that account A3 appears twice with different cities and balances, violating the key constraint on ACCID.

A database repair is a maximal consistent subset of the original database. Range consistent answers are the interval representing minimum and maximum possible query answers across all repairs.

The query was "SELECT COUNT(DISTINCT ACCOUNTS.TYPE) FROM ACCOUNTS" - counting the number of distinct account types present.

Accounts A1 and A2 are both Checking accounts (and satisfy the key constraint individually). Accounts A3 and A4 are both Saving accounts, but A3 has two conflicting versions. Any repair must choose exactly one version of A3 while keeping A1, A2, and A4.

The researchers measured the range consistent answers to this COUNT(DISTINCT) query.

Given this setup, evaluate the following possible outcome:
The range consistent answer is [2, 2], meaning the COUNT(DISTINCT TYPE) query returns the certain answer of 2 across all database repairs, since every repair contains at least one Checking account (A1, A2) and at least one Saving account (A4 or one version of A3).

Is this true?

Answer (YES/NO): YES